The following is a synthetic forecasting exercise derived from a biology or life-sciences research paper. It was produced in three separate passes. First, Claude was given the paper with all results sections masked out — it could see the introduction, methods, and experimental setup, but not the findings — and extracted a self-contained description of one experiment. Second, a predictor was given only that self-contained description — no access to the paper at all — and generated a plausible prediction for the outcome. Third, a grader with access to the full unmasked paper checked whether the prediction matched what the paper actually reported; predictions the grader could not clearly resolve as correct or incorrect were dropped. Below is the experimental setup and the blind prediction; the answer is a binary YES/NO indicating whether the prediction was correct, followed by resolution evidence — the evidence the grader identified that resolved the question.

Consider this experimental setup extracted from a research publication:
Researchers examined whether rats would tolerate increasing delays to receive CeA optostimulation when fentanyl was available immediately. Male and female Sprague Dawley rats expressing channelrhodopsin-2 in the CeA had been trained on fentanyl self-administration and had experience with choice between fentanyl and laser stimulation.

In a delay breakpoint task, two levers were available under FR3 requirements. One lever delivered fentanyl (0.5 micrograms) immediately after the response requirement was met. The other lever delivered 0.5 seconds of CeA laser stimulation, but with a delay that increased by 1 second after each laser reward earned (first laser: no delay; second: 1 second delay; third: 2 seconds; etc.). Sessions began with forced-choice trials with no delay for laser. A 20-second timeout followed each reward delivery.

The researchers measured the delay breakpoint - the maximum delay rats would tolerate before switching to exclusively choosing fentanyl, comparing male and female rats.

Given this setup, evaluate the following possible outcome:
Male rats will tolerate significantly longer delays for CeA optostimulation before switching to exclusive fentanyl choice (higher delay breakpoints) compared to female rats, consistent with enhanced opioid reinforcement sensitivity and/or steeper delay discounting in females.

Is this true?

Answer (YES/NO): YES